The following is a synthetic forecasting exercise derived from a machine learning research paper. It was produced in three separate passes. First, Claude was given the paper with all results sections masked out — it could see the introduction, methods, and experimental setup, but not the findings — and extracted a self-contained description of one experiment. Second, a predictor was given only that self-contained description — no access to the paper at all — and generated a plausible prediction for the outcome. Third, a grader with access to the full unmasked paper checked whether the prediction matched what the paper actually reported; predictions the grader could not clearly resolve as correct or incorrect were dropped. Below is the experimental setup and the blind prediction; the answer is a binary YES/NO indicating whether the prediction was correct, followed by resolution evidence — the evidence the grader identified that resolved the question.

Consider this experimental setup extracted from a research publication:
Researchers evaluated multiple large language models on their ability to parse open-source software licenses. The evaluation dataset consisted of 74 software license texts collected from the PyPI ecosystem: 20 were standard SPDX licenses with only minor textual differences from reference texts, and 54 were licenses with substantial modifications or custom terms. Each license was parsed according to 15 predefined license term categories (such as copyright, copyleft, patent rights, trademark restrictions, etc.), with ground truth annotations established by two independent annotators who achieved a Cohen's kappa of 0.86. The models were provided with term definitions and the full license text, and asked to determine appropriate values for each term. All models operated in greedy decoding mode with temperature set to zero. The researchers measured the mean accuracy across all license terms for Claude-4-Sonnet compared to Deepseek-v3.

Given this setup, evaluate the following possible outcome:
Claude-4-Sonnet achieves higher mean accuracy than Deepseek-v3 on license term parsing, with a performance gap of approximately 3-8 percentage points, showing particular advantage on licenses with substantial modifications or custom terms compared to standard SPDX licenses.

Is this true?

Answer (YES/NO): NO